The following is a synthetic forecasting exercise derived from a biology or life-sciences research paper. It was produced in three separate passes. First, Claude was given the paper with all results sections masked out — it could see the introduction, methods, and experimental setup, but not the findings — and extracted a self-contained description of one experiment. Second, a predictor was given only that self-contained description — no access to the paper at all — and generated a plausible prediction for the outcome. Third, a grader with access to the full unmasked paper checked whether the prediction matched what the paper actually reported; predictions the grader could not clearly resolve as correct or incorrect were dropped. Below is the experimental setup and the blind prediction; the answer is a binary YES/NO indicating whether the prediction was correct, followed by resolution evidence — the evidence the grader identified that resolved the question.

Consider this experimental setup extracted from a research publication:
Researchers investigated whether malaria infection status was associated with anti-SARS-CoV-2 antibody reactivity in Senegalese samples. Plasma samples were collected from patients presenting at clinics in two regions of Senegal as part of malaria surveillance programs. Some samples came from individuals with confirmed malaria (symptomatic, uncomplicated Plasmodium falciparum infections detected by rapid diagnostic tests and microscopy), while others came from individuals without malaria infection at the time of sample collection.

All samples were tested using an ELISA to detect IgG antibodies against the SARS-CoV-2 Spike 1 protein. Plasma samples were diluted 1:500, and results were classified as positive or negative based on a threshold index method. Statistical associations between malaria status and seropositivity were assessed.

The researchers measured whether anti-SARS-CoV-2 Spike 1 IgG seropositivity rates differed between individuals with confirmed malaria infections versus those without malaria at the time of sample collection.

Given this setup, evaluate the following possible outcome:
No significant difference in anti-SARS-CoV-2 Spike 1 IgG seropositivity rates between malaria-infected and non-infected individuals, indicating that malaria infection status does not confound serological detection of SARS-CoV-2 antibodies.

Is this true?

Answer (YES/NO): YES